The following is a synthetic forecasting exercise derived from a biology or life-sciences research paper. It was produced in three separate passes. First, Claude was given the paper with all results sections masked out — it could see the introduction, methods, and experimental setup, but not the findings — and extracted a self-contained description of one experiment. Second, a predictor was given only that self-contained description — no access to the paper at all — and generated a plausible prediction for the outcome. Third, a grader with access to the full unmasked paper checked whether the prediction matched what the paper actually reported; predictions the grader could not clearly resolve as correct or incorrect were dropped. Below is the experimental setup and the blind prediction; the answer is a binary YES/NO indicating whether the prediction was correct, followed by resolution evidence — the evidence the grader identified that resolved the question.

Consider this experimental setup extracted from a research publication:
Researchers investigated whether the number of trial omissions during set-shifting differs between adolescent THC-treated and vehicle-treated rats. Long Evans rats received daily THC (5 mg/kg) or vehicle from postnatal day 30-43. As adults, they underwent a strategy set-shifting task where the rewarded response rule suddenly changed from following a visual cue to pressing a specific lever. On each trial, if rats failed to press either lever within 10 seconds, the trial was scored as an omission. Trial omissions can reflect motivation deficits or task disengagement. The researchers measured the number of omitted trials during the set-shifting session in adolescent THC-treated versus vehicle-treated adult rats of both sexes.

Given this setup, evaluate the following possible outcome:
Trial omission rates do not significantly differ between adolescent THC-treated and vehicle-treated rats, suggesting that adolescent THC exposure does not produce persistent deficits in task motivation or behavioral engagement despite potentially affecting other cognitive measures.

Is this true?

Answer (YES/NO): YES